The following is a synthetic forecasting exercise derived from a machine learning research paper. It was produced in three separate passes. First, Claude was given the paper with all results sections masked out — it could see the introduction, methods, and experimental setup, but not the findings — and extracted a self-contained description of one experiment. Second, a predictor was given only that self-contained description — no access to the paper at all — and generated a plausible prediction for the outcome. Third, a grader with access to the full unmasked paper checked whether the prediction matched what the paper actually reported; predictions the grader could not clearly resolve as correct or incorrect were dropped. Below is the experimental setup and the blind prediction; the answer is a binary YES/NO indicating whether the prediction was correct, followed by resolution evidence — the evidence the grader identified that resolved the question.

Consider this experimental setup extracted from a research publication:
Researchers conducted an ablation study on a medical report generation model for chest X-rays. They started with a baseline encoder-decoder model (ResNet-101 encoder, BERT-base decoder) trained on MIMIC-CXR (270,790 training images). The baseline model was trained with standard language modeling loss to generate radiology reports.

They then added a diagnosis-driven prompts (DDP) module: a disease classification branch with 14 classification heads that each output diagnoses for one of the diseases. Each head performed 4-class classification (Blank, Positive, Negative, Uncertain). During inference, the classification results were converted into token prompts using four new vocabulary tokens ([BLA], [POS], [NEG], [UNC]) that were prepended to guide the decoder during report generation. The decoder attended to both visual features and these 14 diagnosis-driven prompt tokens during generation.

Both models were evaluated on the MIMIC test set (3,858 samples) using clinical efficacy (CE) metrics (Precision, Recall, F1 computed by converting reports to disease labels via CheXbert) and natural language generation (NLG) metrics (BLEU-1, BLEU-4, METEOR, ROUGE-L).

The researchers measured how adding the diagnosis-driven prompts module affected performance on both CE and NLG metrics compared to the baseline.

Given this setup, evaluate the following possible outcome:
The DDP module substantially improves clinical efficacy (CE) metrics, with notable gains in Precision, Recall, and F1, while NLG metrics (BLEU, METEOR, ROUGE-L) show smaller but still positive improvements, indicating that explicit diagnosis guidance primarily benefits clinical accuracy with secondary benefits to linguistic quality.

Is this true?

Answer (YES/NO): NO